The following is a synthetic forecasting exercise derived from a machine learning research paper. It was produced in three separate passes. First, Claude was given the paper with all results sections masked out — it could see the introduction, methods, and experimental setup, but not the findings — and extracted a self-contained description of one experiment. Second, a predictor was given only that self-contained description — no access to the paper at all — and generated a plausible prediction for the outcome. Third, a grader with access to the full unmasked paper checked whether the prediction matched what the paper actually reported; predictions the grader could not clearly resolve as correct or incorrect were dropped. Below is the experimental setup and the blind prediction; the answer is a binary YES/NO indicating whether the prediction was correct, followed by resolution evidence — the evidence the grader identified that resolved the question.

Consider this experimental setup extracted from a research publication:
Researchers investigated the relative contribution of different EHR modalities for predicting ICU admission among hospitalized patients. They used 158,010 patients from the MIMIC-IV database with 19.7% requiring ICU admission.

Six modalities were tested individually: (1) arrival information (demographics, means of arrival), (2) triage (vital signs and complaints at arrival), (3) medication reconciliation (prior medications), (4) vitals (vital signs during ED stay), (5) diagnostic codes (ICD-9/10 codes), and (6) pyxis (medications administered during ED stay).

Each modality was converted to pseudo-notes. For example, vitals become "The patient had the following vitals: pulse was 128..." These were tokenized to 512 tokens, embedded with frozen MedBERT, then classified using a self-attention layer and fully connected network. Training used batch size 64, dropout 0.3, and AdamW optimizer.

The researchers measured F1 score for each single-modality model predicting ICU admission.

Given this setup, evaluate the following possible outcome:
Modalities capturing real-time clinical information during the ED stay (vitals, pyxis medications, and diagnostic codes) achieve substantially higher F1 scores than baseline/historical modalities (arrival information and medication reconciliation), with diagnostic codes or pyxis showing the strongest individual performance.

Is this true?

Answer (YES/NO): NO